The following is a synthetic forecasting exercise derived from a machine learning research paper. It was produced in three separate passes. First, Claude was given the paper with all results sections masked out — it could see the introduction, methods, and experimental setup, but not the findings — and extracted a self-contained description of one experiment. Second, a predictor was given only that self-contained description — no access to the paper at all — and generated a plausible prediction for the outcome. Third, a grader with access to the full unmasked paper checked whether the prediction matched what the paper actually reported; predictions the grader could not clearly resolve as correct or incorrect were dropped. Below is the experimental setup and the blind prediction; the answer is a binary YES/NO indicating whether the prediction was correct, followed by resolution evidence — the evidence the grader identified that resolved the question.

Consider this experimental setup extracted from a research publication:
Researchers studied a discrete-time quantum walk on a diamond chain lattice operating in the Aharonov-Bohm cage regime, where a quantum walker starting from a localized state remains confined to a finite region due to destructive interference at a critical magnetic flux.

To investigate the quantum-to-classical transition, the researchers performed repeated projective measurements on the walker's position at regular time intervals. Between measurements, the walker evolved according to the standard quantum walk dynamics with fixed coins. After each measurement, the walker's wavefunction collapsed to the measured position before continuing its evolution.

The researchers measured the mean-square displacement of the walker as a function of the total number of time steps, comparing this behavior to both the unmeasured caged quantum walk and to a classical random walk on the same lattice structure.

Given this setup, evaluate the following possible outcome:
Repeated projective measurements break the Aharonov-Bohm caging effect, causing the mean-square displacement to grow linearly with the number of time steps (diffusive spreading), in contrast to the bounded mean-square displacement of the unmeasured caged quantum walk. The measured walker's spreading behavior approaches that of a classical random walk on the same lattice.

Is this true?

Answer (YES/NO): YES